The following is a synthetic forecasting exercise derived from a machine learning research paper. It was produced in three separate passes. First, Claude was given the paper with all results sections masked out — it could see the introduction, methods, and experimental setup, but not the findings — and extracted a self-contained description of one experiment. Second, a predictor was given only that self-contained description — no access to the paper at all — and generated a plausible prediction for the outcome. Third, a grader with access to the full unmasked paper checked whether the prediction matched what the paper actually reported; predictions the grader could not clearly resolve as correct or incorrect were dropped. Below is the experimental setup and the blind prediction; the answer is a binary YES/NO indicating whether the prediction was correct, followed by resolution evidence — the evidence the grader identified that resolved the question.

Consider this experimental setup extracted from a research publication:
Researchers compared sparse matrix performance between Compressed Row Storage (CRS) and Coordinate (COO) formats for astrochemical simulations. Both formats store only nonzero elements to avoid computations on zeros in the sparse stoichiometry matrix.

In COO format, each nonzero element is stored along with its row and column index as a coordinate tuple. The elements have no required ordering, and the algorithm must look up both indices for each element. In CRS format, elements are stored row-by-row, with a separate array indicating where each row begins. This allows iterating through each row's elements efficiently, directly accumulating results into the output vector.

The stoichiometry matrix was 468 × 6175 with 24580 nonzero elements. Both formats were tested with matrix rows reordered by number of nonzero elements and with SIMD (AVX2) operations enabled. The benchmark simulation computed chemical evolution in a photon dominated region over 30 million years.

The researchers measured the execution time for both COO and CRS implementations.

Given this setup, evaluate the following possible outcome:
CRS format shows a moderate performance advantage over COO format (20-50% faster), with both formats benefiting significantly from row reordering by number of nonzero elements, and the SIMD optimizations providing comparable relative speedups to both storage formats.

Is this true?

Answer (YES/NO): NO